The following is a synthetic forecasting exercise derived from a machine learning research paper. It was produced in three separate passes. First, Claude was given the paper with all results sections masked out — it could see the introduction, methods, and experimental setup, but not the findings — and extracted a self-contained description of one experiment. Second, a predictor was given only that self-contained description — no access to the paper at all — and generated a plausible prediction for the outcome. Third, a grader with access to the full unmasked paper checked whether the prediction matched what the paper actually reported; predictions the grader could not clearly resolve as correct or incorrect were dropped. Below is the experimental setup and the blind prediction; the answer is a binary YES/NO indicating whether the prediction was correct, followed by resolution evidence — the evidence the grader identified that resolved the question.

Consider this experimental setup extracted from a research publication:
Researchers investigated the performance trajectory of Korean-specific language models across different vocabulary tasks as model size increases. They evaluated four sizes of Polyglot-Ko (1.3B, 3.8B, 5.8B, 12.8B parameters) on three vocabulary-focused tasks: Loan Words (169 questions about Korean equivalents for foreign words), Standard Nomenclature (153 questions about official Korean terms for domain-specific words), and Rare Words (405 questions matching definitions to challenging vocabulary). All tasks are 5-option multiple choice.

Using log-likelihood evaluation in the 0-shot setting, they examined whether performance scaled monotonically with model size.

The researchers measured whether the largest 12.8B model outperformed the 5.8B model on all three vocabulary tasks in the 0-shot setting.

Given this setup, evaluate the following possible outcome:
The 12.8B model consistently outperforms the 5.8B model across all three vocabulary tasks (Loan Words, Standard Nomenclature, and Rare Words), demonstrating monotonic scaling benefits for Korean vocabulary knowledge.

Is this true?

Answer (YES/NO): NO